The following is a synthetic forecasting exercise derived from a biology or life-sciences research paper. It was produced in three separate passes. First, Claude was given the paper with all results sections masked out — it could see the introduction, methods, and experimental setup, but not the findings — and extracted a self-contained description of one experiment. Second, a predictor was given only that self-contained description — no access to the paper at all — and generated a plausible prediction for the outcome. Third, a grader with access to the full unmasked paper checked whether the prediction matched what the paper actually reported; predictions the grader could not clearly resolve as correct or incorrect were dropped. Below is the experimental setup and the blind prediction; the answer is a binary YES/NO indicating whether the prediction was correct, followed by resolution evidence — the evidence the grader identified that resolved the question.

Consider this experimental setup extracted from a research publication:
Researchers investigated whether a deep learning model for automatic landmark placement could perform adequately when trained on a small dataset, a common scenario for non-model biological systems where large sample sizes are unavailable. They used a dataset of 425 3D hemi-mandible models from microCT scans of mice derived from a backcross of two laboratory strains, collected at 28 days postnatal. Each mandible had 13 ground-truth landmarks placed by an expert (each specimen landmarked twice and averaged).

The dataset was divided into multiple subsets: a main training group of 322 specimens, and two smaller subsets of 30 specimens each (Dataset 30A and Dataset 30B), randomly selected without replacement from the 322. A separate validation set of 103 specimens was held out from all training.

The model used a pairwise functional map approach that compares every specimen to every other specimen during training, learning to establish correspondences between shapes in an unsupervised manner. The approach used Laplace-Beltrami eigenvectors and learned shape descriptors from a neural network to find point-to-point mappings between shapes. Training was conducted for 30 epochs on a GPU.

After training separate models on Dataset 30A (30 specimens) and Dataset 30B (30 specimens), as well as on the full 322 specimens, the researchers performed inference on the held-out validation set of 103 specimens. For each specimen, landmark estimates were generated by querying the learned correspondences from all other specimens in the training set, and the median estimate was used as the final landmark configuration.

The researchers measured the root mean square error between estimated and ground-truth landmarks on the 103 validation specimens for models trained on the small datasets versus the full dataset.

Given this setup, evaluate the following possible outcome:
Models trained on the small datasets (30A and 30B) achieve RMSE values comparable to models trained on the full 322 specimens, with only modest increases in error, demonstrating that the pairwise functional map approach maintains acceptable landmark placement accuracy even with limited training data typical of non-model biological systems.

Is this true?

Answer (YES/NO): YES